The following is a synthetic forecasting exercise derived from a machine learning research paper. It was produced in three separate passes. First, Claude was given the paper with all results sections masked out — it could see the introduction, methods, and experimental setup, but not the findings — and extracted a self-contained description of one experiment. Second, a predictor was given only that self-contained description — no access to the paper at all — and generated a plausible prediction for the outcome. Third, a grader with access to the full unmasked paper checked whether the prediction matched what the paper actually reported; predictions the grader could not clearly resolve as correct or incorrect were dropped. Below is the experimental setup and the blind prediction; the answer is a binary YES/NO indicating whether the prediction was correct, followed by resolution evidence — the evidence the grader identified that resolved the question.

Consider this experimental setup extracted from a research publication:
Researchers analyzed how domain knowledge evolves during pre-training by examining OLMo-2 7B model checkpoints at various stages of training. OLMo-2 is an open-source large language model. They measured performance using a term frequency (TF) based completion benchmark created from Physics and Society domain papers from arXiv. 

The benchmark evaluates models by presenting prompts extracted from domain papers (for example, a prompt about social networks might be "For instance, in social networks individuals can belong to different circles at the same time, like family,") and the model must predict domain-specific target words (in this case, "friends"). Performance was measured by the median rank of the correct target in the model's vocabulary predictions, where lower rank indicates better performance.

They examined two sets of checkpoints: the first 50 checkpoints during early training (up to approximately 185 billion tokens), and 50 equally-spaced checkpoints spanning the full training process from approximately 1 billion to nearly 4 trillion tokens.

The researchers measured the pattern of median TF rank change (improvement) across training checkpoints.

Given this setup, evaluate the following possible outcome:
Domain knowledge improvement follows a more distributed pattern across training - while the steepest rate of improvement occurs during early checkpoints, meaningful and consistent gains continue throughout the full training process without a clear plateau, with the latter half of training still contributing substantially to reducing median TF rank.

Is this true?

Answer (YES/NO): NO